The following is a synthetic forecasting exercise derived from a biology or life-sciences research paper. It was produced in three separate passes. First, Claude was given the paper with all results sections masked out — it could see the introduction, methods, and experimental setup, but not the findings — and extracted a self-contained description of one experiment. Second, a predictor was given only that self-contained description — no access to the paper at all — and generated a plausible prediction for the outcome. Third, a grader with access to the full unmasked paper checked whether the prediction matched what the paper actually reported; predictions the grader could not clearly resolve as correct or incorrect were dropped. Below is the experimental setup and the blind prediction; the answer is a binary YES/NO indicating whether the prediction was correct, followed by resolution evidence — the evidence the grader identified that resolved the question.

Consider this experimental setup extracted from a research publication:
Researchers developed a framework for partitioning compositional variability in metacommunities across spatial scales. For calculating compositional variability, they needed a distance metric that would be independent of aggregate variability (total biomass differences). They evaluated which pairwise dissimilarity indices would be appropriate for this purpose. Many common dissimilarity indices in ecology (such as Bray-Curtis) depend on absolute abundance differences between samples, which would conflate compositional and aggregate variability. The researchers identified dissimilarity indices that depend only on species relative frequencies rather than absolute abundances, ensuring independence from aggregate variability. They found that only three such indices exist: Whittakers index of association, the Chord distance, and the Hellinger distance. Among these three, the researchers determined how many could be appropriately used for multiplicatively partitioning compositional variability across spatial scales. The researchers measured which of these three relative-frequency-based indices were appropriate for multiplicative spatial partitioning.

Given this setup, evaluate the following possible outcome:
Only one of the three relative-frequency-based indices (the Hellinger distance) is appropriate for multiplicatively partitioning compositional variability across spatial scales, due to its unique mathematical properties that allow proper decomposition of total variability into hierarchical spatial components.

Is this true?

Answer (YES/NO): NO